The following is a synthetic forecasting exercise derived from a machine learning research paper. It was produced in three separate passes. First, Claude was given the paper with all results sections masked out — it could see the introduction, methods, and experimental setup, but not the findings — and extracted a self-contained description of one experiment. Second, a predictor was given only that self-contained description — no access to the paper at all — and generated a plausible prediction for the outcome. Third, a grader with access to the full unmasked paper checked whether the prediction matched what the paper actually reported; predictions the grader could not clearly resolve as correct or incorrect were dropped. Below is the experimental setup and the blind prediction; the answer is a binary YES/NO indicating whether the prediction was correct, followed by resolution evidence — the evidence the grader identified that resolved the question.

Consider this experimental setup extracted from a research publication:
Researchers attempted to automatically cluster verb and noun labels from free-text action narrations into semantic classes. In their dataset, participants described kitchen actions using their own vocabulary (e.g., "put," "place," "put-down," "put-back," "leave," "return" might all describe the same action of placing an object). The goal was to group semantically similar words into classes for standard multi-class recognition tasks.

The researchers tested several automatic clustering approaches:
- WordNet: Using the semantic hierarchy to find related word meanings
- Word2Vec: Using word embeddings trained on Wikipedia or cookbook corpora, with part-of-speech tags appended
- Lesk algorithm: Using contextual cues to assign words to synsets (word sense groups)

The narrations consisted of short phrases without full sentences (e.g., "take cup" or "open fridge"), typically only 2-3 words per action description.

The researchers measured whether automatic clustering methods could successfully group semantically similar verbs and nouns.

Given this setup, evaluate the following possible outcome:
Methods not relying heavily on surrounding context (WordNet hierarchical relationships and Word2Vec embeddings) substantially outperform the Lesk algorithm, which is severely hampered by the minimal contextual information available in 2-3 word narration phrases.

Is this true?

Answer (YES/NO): NO